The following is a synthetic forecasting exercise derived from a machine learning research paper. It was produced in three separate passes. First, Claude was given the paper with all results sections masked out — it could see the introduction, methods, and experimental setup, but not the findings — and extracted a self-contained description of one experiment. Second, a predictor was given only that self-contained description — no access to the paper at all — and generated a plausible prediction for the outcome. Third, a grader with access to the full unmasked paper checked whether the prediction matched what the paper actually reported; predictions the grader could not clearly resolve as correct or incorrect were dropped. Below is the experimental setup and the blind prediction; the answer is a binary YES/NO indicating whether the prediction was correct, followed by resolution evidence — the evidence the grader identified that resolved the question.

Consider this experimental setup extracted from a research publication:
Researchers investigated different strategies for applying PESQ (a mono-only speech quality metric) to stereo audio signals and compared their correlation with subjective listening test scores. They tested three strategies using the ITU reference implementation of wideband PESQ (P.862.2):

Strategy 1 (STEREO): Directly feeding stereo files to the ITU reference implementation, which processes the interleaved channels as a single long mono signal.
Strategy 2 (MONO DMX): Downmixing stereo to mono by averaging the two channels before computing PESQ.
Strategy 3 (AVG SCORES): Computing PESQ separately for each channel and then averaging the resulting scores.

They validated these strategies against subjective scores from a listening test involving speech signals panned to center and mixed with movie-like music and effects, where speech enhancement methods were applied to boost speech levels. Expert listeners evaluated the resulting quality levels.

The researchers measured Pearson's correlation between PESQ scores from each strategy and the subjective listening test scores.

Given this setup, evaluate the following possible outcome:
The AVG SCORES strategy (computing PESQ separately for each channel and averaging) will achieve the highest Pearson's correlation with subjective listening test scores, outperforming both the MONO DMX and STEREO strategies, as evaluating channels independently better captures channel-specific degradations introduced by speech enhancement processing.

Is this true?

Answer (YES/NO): NO